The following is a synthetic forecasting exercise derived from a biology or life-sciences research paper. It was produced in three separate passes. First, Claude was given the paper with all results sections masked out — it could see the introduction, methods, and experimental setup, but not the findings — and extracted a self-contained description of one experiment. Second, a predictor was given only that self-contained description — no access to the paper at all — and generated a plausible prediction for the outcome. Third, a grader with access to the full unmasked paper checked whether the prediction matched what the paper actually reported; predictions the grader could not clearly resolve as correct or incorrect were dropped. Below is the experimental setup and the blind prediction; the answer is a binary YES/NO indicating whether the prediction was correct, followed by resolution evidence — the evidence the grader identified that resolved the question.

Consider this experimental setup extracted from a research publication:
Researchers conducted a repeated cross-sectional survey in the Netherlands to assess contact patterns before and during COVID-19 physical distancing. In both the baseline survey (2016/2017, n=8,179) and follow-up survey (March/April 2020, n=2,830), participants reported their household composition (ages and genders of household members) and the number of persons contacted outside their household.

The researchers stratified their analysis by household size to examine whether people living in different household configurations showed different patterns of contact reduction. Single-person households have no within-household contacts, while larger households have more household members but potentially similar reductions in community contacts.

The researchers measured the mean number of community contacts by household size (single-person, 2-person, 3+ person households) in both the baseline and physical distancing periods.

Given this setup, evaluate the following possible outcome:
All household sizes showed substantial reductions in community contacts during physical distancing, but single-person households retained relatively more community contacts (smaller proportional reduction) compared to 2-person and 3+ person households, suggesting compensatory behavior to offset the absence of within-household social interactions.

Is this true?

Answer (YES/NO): YES